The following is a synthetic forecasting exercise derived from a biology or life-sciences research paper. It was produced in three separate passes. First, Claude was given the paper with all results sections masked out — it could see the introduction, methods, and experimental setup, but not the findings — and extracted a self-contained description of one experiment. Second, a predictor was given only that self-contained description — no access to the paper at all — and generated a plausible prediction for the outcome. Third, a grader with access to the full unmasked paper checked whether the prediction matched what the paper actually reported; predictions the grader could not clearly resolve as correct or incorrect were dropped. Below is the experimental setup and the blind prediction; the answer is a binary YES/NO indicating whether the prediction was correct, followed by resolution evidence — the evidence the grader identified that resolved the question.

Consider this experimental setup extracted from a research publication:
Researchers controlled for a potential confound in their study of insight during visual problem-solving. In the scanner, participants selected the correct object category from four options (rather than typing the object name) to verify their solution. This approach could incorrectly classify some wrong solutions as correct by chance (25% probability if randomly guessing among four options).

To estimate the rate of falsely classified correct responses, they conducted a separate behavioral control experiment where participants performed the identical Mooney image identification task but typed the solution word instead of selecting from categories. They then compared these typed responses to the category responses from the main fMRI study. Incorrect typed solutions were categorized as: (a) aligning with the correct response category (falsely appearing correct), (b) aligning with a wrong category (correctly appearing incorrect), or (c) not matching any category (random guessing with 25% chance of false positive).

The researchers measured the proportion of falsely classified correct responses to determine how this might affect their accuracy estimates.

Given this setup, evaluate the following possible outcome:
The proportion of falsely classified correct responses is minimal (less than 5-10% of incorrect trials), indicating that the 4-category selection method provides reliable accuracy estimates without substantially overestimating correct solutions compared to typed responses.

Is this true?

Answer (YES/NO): NO